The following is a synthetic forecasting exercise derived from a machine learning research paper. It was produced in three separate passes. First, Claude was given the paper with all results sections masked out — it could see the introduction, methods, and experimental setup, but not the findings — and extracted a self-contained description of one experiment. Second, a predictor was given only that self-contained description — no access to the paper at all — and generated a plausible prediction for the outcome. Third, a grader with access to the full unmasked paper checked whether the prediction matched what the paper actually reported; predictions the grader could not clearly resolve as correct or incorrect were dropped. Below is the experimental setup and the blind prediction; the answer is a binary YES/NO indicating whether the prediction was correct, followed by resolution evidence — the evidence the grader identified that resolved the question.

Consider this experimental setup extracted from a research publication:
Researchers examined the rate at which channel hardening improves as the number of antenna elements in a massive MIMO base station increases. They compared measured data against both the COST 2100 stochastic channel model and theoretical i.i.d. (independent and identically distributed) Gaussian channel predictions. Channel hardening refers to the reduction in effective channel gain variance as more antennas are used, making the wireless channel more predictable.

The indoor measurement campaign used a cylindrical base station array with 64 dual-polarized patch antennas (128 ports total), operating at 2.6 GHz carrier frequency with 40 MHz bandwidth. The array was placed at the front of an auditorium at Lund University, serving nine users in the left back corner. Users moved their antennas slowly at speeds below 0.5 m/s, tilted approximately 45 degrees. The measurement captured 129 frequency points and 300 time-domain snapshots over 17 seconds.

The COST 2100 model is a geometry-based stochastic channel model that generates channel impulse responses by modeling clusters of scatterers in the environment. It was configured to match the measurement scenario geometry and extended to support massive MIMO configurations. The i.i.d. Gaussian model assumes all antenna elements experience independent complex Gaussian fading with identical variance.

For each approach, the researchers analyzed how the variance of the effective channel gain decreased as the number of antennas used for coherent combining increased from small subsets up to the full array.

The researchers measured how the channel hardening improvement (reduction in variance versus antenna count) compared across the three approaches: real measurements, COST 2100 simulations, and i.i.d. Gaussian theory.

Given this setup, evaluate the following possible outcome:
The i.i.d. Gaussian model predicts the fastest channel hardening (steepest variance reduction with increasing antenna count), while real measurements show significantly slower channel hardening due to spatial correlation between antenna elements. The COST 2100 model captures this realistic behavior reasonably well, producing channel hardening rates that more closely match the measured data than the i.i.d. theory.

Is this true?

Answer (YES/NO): YES